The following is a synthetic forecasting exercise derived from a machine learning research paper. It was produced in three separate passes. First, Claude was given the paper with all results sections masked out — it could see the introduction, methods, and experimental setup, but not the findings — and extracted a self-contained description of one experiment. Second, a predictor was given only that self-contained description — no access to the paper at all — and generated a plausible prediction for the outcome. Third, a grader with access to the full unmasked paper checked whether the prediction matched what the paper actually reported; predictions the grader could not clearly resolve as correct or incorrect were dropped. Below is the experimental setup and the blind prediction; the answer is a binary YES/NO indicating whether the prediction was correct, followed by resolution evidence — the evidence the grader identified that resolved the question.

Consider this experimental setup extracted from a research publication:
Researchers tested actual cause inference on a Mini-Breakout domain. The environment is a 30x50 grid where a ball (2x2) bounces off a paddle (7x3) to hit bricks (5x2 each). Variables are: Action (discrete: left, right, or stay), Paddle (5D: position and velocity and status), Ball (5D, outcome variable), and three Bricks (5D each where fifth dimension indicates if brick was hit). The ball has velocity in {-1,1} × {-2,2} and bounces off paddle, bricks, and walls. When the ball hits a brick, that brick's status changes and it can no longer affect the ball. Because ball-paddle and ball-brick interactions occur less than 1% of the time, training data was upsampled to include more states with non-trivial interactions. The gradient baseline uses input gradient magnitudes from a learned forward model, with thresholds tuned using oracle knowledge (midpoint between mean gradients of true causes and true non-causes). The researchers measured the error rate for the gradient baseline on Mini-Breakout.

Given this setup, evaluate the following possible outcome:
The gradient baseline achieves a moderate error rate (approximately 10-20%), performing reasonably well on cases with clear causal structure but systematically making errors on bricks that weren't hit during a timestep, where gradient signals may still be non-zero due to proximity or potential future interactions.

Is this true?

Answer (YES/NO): YES